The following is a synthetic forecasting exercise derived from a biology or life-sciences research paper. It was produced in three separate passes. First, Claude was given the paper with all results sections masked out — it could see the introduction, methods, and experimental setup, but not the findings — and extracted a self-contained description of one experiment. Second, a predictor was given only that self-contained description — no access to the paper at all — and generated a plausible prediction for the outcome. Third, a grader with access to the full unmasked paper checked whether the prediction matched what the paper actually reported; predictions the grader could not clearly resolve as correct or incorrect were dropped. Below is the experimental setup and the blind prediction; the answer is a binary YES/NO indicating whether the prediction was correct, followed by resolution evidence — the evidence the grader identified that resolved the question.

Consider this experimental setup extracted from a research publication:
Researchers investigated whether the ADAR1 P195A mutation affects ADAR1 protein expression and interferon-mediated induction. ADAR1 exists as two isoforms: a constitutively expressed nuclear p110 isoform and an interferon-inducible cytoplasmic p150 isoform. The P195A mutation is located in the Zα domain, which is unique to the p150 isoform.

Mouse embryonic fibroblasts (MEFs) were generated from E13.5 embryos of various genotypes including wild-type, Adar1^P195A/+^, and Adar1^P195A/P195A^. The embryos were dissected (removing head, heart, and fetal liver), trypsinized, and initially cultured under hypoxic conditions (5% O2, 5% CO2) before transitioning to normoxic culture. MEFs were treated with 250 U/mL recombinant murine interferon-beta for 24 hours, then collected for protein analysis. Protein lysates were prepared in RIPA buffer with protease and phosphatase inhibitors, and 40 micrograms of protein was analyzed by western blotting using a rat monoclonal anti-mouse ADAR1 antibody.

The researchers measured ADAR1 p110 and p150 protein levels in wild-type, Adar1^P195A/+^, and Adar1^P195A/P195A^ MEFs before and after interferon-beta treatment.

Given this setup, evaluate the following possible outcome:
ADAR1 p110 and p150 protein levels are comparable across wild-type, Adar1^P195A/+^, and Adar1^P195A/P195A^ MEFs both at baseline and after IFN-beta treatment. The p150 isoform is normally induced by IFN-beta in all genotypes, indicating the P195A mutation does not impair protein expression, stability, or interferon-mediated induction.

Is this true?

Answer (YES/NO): YES